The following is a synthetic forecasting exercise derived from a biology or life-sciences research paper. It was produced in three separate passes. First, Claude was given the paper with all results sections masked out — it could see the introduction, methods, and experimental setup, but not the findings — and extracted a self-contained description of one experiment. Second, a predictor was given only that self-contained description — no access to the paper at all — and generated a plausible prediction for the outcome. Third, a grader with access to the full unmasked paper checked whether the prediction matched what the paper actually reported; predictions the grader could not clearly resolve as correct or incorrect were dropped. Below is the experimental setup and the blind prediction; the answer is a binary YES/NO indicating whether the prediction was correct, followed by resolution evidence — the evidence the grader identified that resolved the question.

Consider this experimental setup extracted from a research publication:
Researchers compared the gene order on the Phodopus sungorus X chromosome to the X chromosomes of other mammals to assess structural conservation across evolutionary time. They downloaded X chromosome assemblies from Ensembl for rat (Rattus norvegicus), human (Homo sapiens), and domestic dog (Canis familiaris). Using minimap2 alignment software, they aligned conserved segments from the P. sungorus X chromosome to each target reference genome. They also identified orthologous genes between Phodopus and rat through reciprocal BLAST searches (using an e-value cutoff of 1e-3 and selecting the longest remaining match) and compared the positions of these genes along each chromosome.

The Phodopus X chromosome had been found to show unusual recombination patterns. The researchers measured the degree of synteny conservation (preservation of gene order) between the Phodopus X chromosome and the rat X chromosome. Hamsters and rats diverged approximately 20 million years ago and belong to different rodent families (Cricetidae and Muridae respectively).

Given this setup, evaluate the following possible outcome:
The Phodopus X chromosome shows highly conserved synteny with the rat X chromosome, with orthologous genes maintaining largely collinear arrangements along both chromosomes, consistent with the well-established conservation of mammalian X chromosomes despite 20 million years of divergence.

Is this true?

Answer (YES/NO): YES